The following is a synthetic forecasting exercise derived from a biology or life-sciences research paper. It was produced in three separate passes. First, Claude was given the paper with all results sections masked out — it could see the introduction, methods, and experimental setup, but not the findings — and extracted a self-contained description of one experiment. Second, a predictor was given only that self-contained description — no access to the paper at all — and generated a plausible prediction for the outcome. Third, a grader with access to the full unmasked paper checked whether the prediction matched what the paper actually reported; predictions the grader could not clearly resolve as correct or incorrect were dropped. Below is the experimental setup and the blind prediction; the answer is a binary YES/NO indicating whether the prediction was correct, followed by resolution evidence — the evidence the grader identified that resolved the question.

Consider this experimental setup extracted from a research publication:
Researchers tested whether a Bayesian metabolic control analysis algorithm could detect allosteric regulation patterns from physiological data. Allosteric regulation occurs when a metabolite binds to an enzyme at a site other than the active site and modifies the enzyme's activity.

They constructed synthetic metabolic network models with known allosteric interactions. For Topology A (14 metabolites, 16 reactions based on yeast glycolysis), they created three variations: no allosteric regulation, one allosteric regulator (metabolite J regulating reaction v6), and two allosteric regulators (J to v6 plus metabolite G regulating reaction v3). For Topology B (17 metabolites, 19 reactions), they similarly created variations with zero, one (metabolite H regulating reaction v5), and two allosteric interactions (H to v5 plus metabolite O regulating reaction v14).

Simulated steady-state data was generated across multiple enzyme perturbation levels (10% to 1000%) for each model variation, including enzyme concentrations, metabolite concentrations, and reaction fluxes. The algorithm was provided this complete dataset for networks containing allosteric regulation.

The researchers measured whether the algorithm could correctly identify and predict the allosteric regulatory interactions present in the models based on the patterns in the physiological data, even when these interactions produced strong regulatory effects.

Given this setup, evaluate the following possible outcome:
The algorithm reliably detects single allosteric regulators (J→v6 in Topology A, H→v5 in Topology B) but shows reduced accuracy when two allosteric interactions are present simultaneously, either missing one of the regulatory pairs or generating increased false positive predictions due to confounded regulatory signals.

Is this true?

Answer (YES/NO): NO